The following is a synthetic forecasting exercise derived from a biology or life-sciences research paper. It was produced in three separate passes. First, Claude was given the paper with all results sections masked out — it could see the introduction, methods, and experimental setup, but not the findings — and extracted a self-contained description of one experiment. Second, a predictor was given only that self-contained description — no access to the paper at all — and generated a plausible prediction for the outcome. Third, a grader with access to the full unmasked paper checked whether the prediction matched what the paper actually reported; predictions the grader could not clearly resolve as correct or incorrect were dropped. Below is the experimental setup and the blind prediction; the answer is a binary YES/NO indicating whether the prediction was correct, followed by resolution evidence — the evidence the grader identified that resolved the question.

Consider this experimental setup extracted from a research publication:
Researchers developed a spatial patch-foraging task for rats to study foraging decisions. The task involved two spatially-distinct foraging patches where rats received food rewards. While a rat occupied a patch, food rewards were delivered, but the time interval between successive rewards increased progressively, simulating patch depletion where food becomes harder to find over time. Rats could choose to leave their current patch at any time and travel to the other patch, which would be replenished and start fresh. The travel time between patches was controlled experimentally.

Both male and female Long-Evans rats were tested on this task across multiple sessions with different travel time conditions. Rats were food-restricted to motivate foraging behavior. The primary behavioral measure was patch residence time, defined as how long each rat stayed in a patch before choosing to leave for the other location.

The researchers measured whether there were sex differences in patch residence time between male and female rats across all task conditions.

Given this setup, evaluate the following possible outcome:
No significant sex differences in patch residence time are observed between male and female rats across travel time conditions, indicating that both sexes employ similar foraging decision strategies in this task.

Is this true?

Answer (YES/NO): NO